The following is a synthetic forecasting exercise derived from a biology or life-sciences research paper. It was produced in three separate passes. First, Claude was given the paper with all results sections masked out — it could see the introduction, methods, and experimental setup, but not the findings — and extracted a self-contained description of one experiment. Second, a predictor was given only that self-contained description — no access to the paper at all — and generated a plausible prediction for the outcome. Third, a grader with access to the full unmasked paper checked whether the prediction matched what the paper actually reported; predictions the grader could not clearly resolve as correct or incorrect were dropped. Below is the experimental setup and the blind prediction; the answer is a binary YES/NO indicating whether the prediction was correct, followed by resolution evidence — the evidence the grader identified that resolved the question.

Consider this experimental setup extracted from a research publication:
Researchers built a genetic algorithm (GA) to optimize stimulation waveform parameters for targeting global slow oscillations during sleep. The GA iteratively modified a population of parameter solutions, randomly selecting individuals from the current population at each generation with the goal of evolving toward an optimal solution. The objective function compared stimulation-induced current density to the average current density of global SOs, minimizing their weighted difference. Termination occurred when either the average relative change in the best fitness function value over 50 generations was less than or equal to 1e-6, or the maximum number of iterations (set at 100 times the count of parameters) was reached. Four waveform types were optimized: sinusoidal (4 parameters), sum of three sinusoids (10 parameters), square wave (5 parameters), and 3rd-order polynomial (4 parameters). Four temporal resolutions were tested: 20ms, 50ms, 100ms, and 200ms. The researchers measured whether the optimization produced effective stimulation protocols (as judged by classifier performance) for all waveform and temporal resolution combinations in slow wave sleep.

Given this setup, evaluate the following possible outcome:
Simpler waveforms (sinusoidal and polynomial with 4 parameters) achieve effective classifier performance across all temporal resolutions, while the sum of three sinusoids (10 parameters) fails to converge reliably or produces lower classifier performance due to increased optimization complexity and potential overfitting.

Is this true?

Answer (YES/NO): NO